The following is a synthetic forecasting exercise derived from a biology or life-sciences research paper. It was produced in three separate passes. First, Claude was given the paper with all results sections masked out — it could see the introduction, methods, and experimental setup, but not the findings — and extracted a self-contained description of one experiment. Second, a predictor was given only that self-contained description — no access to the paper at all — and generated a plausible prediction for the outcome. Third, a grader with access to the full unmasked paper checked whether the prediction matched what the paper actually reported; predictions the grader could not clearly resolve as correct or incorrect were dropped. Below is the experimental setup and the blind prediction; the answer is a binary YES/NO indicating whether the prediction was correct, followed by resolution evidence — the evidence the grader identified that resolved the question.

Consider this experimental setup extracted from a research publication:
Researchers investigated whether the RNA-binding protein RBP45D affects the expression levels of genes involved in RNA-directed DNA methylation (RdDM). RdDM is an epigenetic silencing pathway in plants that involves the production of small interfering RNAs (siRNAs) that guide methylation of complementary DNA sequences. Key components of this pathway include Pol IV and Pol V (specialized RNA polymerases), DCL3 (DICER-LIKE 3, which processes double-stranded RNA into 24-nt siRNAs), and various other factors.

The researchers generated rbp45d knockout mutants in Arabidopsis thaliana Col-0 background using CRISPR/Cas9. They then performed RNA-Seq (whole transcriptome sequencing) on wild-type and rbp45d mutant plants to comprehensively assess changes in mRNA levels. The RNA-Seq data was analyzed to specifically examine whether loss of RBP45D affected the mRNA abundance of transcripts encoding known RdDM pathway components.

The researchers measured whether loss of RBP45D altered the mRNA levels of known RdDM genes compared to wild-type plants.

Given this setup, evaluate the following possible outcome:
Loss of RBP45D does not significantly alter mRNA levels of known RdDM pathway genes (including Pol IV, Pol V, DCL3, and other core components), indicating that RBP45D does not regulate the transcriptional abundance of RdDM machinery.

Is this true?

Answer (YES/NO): NO